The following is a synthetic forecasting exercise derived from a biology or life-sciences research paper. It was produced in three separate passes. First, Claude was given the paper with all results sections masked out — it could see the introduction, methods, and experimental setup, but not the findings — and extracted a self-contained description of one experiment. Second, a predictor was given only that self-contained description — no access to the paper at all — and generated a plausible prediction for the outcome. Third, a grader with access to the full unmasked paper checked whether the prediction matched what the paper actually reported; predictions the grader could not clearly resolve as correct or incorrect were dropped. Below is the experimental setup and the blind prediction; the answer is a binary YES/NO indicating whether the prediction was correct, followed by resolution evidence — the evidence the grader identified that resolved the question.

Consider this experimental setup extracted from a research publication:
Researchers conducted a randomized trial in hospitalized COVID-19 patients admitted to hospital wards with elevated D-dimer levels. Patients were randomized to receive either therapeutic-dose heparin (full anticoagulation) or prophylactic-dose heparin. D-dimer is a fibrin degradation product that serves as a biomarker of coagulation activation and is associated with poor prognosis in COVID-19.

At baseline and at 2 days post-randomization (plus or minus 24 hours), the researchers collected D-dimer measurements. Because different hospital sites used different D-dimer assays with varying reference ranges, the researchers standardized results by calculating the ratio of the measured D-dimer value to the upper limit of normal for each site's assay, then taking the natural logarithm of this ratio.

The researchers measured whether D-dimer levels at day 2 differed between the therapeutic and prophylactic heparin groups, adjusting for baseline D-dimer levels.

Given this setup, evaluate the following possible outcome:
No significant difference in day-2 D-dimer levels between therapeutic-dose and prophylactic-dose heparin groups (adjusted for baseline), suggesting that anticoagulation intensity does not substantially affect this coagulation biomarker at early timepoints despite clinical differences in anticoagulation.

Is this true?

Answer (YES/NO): NO